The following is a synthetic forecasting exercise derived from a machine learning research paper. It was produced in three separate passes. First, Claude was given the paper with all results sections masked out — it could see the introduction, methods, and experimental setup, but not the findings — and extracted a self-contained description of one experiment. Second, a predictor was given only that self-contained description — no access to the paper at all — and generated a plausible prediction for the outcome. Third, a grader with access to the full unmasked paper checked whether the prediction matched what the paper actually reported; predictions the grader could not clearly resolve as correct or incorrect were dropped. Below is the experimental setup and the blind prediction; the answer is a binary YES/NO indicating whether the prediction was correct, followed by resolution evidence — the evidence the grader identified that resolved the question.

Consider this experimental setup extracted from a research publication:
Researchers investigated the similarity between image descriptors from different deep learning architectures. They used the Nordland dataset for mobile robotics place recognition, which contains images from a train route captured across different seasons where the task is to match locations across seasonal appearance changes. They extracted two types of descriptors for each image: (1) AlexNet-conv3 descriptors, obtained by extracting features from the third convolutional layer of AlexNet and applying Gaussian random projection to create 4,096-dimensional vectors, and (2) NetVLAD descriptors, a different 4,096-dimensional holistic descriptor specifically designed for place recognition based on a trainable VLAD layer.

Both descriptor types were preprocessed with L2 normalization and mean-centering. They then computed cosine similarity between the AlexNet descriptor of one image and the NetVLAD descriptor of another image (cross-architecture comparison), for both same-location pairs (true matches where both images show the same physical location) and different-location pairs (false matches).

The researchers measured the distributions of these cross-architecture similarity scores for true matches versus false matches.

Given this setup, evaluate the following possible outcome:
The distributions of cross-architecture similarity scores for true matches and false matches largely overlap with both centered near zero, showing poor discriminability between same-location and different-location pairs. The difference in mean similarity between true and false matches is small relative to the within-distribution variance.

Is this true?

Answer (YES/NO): YES